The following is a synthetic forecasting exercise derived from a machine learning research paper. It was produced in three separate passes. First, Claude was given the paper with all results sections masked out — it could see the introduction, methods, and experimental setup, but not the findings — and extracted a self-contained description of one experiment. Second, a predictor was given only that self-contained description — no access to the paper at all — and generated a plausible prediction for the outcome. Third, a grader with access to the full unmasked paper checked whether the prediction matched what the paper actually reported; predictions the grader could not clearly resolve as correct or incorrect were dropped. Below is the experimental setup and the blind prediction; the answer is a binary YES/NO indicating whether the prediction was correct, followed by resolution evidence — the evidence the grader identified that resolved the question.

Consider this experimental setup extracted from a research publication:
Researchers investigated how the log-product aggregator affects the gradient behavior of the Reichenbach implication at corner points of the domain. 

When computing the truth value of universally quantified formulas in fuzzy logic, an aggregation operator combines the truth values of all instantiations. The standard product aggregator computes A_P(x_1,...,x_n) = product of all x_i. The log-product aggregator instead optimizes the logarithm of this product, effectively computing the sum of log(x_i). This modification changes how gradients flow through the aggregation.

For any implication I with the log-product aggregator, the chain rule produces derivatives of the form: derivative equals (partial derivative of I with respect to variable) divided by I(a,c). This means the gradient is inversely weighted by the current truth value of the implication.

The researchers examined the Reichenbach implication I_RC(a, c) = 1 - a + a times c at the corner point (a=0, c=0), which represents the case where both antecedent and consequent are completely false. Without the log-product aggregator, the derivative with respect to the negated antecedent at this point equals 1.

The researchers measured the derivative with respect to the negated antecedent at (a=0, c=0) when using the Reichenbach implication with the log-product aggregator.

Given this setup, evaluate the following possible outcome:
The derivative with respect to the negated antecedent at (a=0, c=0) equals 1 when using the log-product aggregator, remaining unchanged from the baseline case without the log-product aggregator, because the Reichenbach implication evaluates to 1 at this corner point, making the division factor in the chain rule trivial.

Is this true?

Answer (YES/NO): YES